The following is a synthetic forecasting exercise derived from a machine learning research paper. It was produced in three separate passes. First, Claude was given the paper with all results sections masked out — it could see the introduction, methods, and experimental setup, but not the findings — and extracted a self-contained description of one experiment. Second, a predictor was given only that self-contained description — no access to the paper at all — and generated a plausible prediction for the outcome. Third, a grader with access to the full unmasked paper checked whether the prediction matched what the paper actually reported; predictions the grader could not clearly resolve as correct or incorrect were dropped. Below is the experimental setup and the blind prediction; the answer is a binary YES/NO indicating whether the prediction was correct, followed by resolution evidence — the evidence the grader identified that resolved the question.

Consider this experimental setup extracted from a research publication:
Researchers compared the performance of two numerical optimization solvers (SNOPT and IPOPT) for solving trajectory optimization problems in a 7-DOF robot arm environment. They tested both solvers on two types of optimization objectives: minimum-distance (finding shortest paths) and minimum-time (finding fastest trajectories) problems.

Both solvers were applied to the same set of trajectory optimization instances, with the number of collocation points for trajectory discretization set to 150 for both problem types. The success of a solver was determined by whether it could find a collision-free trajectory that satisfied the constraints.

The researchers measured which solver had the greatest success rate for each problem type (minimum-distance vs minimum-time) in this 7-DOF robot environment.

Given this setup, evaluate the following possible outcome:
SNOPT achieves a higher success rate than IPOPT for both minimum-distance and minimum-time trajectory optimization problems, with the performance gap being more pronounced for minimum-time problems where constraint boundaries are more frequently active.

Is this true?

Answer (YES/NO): NO